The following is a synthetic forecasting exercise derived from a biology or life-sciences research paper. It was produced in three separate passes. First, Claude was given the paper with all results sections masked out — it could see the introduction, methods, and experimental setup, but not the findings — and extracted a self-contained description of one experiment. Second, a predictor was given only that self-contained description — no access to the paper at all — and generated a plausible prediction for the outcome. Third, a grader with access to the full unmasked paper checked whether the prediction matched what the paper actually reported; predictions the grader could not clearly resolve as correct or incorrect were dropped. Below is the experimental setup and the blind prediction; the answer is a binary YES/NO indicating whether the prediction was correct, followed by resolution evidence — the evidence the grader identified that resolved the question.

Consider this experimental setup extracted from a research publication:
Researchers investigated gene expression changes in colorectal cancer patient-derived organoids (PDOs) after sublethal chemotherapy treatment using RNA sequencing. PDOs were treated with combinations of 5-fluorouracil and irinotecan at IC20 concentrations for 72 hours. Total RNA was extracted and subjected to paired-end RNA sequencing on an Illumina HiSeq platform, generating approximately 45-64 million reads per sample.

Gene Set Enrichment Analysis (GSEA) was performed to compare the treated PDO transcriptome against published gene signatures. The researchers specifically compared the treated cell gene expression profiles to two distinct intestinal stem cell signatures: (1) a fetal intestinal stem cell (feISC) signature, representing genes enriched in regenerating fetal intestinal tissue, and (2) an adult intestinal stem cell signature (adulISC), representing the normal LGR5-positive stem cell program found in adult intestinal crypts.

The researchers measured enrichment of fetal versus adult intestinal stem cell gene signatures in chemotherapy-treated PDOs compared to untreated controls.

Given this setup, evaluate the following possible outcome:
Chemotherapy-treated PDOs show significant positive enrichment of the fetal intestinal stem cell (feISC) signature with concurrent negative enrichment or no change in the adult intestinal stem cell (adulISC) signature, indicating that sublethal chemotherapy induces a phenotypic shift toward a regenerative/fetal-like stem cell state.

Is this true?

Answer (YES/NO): YES